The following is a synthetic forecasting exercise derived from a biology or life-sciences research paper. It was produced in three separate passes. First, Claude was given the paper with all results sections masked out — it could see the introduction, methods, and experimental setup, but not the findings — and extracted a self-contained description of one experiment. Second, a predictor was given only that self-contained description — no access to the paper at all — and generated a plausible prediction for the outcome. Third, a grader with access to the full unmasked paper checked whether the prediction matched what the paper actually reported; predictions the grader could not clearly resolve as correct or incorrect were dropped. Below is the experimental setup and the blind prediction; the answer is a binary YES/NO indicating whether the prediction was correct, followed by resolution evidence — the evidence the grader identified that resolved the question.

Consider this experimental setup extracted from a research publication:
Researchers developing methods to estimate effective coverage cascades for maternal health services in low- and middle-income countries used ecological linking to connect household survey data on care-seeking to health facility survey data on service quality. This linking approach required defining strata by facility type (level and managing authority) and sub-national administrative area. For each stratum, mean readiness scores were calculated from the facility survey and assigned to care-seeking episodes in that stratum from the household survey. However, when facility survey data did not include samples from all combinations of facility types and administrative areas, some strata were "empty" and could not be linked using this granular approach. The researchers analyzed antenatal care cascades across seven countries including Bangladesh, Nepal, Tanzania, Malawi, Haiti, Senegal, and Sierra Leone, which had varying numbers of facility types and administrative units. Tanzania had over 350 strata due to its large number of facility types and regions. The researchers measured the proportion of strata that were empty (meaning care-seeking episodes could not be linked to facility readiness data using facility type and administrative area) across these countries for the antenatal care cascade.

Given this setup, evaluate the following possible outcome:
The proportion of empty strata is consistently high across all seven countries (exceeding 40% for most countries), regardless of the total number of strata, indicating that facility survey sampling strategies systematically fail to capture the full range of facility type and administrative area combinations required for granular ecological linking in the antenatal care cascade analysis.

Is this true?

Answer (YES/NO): NO